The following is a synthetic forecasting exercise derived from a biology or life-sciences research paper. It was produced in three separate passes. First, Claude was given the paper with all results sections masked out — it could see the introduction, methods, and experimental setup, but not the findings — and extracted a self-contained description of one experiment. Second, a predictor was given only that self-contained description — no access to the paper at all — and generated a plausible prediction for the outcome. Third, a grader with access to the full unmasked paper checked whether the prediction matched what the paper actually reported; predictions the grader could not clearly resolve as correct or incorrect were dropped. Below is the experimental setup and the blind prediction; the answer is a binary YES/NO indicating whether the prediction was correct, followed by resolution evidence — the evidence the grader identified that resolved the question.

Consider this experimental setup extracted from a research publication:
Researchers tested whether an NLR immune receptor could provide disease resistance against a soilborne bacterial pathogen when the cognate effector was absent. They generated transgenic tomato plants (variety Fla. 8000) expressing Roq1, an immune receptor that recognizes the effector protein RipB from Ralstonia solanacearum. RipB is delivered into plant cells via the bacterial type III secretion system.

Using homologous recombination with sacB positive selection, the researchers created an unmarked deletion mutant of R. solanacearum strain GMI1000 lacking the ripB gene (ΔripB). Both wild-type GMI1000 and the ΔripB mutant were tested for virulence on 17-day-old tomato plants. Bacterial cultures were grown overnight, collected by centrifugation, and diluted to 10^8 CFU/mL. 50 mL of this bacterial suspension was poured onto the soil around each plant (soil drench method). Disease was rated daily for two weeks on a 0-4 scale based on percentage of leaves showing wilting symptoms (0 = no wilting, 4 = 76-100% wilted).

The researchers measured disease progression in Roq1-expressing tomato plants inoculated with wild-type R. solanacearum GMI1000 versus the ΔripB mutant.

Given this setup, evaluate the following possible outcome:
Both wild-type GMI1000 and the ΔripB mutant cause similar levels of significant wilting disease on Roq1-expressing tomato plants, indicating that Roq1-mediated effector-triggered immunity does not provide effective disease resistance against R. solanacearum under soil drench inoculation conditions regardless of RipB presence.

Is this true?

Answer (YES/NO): NO